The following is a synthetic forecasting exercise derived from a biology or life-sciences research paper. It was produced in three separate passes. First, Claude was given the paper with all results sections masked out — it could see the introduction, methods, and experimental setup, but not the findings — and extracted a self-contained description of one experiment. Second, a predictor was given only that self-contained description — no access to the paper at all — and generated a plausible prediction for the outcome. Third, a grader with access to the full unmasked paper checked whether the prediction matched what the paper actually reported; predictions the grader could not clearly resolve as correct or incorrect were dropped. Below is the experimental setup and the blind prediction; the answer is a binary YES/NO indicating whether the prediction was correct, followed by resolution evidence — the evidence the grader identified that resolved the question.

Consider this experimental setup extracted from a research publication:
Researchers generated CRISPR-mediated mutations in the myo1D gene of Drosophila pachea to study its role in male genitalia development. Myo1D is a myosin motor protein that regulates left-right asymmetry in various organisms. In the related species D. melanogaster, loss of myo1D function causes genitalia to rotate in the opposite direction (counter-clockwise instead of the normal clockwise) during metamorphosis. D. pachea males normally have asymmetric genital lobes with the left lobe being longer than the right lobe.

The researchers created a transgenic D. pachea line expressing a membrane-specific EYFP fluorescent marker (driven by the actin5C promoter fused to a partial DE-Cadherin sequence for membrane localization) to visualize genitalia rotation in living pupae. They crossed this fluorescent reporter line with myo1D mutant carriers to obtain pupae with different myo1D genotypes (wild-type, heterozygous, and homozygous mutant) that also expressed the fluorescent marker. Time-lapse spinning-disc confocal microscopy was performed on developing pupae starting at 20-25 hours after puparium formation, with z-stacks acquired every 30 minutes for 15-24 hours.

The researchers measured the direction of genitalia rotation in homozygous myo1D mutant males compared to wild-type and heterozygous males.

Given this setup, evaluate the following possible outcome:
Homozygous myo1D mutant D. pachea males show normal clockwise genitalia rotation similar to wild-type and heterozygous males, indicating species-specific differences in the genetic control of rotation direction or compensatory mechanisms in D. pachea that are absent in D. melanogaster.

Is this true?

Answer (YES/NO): NO